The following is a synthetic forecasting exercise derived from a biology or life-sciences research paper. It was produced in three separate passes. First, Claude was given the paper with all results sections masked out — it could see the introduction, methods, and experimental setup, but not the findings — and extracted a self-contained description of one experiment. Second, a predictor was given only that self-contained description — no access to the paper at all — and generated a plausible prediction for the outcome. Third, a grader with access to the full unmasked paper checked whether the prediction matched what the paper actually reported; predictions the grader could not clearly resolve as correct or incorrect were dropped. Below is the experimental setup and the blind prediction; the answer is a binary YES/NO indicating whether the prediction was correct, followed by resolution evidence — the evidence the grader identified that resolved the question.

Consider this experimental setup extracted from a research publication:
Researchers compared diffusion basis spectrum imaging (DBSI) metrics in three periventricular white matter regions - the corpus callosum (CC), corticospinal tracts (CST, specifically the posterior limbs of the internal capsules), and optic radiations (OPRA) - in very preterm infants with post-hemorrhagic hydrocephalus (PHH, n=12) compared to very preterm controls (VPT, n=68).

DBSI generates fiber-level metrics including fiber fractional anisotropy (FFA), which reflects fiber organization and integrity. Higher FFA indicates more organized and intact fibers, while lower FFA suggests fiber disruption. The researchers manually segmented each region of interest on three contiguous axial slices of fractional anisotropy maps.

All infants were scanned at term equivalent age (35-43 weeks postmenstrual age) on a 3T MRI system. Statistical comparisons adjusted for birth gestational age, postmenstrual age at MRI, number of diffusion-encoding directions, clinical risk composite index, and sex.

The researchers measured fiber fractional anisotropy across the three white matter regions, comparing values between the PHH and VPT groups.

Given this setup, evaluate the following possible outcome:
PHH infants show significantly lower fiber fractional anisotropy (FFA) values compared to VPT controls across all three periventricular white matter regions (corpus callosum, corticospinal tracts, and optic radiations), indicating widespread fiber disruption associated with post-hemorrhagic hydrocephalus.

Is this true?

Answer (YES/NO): NO